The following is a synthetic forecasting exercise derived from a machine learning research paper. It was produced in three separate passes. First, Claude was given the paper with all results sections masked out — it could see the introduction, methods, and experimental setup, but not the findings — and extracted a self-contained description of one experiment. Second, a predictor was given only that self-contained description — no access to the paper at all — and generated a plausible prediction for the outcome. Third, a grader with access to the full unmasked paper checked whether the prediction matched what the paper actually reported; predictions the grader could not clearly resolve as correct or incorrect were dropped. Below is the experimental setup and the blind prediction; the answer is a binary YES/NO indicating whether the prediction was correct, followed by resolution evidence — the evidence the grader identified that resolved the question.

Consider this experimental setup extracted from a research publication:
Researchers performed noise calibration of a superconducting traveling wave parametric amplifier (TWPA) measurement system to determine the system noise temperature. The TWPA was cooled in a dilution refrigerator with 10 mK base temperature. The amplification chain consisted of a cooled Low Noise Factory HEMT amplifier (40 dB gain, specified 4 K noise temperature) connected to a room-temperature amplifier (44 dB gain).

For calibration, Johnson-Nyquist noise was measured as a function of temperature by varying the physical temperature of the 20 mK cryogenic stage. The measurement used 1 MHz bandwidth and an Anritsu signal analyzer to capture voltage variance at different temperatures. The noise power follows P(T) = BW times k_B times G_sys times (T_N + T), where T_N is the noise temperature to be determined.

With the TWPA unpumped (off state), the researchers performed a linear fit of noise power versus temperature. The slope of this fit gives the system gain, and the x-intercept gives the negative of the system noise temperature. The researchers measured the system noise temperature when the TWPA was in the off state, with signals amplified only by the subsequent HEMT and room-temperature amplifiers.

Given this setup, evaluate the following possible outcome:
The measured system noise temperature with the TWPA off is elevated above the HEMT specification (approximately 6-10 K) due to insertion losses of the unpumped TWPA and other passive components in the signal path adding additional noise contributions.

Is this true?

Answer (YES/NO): NO